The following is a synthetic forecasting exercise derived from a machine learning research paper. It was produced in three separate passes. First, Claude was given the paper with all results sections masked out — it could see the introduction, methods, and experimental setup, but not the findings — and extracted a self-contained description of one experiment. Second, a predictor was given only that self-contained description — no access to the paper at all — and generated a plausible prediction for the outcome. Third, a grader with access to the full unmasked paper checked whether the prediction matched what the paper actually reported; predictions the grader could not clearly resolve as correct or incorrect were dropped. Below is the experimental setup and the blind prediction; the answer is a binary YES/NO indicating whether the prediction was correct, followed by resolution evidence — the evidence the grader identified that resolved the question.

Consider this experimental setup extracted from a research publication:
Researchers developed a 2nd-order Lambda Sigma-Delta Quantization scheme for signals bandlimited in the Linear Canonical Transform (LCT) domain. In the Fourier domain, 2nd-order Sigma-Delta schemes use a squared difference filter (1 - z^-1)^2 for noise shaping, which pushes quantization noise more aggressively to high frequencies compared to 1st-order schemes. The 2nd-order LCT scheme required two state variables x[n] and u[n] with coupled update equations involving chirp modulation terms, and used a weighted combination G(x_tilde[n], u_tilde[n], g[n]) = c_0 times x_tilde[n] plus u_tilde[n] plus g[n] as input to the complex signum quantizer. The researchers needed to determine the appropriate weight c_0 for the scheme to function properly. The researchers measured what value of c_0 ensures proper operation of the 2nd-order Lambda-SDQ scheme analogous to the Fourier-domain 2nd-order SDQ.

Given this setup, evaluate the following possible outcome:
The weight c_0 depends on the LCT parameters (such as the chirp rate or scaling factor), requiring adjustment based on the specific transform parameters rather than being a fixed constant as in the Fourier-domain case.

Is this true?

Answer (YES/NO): NO